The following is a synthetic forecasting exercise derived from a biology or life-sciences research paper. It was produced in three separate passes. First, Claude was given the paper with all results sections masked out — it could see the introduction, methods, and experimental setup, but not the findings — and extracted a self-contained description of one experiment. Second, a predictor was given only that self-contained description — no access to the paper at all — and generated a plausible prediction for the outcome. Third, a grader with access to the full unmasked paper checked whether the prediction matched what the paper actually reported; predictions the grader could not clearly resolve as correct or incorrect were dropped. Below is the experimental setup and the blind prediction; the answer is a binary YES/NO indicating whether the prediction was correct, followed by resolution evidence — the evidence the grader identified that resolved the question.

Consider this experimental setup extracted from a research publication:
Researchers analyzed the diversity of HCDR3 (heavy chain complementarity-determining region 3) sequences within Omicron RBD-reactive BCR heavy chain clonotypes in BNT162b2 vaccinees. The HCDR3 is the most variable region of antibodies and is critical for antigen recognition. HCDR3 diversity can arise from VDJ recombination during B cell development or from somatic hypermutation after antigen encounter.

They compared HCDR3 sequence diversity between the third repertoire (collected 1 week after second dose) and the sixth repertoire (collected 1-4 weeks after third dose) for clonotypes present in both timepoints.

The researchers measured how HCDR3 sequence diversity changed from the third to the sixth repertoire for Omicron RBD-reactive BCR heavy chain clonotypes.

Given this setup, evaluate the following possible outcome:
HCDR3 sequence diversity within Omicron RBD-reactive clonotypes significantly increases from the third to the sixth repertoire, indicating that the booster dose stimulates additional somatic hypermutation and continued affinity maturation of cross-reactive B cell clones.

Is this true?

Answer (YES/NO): YES